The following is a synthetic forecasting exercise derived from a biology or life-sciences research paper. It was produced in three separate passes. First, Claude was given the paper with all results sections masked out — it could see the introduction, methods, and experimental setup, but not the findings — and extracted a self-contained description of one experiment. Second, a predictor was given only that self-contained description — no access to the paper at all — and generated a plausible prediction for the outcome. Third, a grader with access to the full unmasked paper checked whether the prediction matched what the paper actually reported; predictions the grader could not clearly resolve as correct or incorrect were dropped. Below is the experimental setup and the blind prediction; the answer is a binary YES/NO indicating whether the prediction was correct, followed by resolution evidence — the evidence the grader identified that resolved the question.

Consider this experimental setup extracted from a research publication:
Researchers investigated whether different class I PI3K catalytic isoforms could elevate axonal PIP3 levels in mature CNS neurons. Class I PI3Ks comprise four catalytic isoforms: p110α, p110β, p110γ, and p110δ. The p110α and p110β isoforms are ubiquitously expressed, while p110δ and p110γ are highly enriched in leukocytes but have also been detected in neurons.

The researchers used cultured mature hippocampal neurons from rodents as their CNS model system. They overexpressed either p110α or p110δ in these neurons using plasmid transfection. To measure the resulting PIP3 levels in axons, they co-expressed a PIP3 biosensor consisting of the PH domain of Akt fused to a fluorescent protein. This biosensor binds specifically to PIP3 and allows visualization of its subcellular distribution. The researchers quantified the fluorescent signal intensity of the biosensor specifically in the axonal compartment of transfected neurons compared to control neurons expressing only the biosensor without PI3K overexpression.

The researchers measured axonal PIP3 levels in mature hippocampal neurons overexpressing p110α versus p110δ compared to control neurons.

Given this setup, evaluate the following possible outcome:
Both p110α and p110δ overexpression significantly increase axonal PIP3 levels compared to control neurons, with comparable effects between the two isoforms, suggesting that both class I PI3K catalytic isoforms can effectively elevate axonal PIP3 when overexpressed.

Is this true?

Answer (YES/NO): NO